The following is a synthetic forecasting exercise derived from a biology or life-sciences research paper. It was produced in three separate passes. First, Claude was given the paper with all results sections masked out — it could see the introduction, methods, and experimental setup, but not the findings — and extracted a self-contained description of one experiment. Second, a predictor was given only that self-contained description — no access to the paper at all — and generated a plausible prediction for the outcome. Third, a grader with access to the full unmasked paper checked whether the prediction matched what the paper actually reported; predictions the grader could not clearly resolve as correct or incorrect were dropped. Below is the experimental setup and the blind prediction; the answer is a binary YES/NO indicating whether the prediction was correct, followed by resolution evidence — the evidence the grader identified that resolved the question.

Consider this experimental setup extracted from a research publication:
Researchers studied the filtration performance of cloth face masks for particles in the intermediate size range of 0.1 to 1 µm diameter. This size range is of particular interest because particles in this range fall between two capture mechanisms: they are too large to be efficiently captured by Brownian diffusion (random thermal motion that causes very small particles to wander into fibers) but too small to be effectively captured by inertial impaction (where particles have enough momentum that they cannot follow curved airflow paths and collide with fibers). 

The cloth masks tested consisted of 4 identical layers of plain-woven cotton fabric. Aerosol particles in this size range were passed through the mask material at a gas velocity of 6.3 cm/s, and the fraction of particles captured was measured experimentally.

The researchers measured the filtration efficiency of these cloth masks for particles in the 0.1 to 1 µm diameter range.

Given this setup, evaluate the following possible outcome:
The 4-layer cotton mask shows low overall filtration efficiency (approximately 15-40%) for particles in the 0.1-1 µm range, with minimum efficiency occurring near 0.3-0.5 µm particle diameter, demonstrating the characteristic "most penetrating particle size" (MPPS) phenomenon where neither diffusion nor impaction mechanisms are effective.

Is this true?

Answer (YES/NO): NO